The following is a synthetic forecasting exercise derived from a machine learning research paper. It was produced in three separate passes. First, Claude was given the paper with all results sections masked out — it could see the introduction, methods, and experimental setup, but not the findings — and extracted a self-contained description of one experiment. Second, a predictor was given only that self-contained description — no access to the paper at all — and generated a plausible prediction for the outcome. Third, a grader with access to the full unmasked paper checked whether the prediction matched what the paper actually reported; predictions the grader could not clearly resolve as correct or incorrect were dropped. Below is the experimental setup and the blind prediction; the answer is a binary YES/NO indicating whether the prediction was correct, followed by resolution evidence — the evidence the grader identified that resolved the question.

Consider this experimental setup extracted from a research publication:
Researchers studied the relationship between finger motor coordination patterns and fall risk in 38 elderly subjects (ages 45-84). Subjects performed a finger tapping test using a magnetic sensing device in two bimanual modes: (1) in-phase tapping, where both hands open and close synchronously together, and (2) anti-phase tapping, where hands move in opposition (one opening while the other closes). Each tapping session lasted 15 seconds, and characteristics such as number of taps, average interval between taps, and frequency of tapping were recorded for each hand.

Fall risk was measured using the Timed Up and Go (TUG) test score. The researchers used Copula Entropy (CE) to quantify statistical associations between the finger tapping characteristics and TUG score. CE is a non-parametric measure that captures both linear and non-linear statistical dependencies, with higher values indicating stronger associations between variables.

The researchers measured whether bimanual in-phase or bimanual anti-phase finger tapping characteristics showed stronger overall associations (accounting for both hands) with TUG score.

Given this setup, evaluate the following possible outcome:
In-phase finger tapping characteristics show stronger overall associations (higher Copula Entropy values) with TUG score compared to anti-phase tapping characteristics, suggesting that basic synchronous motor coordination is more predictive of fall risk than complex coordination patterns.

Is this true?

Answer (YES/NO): YES